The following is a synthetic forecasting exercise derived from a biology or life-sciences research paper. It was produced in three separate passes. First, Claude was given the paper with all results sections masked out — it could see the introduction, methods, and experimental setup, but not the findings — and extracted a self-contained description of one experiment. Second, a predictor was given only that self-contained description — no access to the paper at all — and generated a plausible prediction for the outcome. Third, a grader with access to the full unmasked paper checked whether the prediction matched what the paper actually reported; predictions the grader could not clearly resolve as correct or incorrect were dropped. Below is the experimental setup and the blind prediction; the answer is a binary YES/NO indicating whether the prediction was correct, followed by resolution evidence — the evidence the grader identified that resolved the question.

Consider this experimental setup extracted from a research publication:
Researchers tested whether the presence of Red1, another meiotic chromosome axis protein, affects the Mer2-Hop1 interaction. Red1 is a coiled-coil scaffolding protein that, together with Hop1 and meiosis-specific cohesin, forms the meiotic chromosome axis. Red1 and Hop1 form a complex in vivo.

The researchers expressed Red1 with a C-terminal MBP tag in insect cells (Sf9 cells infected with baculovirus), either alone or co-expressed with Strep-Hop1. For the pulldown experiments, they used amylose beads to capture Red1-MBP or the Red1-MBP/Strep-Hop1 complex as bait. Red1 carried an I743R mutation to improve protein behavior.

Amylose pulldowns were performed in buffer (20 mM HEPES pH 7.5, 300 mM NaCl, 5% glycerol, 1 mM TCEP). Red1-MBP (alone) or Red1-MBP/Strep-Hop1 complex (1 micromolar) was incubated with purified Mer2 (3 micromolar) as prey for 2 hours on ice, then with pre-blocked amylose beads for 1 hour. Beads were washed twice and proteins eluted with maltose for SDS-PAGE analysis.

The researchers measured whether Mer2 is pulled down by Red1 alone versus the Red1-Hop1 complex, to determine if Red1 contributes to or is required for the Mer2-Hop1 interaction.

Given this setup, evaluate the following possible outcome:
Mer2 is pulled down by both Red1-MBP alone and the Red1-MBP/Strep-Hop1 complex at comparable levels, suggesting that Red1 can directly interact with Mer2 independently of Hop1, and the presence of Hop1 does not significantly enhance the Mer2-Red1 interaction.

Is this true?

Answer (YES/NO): NO